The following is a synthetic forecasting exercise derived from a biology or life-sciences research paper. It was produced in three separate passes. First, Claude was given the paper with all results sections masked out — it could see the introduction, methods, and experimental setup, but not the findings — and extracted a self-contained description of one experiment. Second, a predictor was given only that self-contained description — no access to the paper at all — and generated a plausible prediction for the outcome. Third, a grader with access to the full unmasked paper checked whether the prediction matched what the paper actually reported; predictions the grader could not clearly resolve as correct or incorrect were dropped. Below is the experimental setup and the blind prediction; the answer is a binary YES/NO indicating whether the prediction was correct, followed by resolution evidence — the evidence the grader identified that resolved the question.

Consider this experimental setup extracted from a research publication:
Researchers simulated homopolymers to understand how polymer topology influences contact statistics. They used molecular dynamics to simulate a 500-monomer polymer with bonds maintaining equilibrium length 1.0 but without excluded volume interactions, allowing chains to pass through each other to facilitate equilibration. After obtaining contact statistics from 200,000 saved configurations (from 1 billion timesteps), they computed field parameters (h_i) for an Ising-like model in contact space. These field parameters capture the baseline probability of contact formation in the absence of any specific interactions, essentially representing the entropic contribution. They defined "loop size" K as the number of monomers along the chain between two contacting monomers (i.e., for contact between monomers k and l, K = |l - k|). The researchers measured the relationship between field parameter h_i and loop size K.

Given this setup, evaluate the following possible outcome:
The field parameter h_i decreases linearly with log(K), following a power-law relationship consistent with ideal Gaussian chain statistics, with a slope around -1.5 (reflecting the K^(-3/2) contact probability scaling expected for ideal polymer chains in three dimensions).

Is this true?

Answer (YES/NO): NO